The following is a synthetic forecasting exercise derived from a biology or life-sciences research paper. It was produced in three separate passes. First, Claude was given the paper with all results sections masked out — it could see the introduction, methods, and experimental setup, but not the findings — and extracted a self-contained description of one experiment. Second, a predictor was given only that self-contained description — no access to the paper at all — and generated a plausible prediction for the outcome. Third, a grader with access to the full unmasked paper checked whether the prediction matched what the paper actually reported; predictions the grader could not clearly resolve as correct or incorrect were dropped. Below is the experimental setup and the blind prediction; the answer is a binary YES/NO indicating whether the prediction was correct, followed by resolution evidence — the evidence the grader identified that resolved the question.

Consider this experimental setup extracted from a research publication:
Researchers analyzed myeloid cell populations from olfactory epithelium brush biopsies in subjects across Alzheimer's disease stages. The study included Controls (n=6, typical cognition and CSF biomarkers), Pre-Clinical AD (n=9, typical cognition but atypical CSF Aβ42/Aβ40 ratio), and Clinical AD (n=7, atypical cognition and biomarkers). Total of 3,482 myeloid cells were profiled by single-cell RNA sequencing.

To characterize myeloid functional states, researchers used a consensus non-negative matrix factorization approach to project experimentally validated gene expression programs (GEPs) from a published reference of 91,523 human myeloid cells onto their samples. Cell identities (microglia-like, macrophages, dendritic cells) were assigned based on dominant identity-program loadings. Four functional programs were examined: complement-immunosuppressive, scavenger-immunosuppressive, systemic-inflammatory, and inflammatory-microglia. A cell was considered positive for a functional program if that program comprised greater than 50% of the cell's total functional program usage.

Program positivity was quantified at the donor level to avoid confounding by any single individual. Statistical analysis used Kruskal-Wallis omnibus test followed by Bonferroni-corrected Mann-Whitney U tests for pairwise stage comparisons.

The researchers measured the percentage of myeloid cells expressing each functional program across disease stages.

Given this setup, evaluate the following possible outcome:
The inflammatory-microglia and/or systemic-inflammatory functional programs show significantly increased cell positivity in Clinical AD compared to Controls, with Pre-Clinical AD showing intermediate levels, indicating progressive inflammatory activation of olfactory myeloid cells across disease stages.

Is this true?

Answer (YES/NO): YES